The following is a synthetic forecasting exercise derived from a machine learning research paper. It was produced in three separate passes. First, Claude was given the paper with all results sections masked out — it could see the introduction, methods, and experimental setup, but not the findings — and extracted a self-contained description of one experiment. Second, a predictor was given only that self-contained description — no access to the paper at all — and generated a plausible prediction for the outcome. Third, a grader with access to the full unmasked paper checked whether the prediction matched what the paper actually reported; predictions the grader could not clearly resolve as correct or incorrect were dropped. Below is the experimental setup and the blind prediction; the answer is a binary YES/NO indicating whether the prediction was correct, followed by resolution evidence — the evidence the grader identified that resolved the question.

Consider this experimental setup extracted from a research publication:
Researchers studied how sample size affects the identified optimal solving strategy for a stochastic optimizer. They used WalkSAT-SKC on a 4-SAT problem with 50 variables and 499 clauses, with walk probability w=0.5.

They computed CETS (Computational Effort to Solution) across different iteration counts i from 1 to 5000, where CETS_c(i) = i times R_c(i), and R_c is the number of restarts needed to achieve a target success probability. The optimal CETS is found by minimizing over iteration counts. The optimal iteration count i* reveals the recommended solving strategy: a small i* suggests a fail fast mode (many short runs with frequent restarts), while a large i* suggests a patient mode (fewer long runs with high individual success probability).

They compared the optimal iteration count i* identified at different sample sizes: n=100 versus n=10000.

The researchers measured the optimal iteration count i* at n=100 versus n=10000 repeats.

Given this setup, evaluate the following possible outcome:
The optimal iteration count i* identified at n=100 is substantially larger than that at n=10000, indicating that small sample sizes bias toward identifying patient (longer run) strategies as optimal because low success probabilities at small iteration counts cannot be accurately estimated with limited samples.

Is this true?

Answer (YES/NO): NO